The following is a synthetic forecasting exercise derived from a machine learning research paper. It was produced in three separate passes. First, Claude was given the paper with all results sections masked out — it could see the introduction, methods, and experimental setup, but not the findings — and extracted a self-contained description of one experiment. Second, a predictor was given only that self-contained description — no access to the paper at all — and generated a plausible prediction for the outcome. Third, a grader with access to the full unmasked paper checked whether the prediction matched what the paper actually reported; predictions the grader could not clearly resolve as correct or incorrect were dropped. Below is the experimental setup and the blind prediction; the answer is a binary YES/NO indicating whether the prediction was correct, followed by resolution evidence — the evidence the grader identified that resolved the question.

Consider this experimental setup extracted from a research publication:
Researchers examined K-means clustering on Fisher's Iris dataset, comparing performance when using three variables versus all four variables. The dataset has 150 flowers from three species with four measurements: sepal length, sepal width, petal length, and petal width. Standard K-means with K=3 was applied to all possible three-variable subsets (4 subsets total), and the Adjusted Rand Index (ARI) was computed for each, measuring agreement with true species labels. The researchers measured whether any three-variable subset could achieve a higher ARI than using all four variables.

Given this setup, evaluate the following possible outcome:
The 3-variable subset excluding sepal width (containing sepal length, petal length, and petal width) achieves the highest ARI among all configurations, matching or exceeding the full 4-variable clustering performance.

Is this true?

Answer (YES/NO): NO